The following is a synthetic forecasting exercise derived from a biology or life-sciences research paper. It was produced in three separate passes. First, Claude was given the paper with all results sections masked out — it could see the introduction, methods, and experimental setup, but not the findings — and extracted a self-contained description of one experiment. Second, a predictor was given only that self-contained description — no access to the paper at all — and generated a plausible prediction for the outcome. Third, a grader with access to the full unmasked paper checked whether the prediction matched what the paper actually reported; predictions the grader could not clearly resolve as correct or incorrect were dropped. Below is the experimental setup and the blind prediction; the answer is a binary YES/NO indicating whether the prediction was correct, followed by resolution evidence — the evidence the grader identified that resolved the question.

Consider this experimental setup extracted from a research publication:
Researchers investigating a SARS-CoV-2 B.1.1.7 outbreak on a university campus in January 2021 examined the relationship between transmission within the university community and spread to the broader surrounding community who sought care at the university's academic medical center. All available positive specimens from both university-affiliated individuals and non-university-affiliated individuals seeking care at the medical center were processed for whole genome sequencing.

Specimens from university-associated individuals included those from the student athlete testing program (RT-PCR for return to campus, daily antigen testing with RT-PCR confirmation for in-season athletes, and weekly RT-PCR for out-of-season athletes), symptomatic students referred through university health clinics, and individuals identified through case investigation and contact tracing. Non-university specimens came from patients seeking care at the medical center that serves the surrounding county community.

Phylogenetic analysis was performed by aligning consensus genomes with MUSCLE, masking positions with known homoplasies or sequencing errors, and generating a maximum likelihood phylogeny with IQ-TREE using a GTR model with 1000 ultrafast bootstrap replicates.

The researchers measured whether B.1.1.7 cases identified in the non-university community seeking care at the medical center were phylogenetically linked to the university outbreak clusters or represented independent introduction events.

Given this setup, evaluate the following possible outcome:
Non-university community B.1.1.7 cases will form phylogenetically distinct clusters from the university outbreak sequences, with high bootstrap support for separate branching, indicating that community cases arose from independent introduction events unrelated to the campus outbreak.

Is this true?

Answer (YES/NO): YES